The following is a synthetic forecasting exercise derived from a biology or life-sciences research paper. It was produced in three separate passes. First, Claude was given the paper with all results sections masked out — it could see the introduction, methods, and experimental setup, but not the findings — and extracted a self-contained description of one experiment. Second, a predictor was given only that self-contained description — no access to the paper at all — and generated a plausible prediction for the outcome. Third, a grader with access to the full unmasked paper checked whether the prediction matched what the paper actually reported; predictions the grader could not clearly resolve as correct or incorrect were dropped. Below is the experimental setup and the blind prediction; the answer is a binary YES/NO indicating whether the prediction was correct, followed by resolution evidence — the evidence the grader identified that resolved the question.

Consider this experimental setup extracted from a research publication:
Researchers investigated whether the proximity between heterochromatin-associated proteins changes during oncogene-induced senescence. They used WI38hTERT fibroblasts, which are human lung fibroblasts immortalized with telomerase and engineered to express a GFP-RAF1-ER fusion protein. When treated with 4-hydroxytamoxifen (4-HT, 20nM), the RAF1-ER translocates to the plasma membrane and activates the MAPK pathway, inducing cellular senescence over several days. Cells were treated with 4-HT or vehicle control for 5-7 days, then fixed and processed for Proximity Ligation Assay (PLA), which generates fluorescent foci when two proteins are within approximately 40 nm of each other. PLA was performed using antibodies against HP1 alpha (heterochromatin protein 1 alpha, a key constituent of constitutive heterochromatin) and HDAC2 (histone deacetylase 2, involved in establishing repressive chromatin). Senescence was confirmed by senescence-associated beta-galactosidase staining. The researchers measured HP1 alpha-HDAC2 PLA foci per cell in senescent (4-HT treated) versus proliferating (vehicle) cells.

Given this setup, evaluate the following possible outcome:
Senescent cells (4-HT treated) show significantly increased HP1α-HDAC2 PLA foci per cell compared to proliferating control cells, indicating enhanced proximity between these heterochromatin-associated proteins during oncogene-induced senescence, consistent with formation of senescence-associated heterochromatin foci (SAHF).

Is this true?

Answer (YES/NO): NO